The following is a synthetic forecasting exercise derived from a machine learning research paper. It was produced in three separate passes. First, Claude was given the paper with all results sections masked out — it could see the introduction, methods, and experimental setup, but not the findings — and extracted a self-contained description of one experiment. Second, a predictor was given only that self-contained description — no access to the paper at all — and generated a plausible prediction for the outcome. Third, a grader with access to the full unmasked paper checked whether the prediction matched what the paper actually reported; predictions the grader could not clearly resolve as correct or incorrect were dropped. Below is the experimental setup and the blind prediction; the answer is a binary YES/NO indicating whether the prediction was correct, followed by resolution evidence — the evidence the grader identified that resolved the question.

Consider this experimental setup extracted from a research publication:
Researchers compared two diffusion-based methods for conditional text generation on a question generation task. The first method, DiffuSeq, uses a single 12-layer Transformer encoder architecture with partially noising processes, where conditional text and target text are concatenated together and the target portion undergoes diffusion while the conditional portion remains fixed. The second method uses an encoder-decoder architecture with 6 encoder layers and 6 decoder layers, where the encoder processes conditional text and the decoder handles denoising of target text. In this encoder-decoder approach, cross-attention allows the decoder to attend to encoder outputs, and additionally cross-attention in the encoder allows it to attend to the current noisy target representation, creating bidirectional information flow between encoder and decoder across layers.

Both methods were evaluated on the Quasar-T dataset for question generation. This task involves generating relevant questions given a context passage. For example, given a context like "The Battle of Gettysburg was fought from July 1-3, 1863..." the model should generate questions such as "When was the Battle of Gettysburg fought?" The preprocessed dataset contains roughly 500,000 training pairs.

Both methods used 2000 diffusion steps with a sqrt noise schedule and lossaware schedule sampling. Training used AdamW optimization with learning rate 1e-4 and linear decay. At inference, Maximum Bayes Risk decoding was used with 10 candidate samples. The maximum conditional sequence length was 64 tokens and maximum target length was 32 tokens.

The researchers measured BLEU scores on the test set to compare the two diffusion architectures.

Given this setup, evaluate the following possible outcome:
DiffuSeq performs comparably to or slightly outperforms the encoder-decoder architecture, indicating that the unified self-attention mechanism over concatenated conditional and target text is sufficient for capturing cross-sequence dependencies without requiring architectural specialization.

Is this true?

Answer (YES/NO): YES